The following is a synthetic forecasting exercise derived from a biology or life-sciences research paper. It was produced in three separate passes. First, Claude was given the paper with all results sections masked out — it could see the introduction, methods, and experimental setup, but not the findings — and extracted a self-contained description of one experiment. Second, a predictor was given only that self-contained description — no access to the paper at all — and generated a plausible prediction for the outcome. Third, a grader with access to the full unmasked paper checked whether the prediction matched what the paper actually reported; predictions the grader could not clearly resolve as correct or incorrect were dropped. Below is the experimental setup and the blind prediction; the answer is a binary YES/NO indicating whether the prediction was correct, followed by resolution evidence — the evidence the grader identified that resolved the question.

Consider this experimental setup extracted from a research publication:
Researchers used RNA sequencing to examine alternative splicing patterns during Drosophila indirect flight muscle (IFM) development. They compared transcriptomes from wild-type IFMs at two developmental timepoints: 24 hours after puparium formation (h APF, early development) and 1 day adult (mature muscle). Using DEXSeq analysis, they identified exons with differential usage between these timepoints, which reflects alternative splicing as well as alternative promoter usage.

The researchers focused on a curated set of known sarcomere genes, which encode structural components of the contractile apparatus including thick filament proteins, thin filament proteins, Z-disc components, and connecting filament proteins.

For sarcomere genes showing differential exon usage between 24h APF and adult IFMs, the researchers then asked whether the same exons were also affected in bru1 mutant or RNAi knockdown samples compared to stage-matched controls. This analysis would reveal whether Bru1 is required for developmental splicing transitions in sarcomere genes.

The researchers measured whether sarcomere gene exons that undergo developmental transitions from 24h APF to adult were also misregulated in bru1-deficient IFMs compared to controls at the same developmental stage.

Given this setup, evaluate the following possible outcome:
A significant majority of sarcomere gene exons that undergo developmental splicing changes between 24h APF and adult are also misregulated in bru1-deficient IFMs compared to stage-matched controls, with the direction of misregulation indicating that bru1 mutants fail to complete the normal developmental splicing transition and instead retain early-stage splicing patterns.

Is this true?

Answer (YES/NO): YES